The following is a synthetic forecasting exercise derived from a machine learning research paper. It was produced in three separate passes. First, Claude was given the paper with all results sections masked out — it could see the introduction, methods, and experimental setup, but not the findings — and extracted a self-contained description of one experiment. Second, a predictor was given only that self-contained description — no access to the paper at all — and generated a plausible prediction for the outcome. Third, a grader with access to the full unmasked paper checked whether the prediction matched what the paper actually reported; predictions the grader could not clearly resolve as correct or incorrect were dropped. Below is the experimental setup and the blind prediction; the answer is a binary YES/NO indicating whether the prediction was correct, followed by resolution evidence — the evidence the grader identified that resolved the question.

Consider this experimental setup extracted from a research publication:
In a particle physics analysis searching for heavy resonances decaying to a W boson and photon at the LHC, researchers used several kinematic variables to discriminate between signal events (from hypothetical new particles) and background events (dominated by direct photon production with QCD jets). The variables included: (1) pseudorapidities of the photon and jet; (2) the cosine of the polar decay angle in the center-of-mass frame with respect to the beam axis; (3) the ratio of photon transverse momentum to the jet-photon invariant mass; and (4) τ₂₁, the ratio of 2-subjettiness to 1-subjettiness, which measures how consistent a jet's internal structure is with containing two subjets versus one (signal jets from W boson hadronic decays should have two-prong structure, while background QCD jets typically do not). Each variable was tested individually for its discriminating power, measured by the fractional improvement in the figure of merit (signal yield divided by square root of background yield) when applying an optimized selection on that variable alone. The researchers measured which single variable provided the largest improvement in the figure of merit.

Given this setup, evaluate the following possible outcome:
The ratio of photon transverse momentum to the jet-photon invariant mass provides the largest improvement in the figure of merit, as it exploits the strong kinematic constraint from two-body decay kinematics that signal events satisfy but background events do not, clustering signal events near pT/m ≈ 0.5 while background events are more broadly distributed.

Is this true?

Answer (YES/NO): NO